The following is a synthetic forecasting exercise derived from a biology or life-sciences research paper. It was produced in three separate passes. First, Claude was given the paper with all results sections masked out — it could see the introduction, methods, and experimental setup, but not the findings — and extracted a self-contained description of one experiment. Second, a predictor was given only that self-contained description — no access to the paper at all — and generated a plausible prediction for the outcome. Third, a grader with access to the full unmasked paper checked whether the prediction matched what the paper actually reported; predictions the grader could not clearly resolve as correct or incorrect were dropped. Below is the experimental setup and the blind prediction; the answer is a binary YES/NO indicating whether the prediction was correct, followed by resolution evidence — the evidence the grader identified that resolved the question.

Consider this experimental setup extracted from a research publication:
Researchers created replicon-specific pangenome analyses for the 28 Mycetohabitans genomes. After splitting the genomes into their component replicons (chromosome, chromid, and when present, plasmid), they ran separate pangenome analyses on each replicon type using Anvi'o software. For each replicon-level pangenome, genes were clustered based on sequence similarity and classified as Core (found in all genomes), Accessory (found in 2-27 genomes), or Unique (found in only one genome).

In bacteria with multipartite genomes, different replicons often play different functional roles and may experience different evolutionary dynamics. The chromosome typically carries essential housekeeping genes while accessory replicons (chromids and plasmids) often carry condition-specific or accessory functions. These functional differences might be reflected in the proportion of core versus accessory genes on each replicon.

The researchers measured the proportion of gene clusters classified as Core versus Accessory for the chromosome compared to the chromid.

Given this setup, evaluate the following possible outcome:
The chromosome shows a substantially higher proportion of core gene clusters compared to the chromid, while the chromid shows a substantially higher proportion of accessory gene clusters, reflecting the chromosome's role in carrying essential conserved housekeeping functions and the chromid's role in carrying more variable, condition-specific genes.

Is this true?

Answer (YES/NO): YES